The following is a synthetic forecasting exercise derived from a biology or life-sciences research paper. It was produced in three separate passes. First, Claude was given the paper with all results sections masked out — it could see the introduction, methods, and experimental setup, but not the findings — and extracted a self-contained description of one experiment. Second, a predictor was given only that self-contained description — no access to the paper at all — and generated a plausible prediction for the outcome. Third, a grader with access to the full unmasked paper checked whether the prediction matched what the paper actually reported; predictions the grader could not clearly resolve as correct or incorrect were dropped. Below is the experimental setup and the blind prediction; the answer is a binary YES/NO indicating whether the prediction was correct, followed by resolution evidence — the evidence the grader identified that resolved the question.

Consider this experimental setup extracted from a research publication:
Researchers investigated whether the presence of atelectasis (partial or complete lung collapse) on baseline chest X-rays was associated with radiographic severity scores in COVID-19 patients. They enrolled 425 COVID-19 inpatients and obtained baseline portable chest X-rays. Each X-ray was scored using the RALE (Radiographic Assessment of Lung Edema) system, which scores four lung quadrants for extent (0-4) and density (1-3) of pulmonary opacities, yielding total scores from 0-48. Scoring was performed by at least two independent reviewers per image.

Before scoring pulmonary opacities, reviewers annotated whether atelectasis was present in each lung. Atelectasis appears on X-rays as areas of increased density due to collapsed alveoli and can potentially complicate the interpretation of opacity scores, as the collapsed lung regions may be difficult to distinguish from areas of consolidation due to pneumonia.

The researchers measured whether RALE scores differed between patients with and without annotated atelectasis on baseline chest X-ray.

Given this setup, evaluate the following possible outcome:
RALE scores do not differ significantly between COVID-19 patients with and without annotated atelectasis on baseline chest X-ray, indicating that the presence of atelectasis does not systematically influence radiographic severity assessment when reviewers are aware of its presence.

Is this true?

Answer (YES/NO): NO